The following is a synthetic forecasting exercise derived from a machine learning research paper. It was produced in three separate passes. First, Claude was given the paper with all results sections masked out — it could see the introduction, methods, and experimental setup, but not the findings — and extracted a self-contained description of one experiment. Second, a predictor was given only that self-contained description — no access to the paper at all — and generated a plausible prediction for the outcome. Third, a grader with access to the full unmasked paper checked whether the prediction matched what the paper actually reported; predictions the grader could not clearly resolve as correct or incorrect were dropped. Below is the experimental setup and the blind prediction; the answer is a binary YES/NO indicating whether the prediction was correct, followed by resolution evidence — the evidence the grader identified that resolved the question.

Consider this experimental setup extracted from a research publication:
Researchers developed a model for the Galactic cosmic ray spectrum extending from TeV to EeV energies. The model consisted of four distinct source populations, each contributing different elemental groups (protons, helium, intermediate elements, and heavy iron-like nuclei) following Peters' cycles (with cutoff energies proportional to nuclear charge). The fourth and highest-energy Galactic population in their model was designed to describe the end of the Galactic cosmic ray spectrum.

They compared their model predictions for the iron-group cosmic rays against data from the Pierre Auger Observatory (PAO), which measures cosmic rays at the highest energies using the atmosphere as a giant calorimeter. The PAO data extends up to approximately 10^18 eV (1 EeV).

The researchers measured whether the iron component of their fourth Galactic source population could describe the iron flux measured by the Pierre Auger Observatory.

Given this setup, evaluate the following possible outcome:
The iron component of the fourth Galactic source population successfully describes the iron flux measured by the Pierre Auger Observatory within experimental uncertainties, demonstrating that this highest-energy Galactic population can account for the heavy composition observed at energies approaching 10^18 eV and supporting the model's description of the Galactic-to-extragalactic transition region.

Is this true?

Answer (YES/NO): YES